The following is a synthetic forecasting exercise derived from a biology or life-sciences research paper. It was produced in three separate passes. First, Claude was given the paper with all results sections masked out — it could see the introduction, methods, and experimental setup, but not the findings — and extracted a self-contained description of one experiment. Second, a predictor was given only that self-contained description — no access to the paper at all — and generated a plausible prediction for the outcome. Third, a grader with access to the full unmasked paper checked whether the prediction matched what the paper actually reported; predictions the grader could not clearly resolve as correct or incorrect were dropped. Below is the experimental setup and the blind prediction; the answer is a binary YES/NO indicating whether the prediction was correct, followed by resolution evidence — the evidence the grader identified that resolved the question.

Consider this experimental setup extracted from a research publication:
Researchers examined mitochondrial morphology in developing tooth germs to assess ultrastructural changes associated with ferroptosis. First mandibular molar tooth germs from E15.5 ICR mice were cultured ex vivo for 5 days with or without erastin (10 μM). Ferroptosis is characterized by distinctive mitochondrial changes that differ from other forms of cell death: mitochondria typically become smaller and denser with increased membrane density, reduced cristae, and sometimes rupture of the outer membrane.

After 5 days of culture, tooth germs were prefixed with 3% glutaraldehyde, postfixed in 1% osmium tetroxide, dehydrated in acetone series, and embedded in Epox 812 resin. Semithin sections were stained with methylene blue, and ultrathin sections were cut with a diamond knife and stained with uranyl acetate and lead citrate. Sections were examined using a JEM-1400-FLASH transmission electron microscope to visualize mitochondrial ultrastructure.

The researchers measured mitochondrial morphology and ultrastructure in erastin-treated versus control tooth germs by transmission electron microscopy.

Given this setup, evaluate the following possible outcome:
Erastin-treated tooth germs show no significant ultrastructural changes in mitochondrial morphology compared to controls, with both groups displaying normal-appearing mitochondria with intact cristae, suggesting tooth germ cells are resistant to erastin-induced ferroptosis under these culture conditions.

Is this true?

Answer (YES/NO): NO